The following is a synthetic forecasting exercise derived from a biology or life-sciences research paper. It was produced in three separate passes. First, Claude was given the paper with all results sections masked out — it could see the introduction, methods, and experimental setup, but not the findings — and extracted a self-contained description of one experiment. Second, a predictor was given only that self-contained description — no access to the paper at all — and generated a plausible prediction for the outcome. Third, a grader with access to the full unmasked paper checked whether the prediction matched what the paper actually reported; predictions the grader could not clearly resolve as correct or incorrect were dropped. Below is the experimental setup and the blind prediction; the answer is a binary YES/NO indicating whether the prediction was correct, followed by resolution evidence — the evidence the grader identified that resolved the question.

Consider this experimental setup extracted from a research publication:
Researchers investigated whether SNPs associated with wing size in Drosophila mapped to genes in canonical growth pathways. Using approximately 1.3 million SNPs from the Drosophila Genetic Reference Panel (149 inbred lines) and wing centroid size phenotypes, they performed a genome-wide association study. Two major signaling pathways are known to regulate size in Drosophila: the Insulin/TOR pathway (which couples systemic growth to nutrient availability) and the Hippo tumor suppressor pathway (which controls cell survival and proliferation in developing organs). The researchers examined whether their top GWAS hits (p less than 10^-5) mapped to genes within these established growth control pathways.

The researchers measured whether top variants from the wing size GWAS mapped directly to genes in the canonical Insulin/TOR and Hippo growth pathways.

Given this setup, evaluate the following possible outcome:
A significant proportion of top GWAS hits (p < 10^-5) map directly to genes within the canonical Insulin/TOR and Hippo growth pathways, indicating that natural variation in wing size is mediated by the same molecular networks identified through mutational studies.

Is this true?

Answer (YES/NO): NO